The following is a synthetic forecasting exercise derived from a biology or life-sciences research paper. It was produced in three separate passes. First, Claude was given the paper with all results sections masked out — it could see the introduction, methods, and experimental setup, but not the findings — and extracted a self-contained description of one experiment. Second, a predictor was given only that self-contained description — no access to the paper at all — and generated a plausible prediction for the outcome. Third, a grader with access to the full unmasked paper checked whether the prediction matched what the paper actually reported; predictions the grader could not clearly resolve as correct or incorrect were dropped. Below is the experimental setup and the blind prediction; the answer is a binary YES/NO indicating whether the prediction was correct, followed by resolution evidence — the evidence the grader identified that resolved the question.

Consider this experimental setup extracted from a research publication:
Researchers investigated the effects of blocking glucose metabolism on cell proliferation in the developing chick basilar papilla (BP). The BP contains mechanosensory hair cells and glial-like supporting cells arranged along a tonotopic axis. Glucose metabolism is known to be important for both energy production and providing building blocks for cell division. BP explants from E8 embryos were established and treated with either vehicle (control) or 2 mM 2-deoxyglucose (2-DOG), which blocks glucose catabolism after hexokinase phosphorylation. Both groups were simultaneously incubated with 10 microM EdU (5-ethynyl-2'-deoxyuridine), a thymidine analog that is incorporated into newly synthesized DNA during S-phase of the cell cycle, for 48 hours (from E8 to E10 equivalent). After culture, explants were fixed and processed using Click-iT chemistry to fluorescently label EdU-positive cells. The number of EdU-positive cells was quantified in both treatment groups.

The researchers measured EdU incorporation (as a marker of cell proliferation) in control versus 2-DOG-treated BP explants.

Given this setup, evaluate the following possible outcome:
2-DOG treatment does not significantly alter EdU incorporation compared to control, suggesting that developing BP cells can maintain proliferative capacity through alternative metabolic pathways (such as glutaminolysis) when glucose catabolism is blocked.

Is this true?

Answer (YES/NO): NO